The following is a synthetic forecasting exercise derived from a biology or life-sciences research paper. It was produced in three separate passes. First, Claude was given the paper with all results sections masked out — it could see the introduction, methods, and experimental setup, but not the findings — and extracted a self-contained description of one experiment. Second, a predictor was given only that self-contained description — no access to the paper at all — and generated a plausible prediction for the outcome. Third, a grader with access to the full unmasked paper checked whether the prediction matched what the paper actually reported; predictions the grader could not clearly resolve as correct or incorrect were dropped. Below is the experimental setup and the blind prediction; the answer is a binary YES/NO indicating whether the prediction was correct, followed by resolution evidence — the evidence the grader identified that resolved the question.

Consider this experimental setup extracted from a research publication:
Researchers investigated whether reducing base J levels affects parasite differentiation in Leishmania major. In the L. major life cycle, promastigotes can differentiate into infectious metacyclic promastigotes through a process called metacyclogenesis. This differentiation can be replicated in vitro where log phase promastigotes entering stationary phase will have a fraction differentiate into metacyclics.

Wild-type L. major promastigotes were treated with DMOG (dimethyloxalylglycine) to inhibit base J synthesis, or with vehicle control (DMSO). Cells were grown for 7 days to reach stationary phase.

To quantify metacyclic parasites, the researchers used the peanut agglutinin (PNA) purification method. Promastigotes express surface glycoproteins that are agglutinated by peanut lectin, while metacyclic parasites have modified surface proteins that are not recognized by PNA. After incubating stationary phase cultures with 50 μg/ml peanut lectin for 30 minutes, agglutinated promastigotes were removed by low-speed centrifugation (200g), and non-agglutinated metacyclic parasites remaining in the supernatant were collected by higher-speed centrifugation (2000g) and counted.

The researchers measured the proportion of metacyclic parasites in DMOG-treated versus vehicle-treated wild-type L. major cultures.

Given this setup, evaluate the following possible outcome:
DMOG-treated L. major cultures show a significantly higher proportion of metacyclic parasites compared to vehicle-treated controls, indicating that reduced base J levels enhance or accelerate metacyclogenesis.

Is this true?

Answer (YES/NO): YES